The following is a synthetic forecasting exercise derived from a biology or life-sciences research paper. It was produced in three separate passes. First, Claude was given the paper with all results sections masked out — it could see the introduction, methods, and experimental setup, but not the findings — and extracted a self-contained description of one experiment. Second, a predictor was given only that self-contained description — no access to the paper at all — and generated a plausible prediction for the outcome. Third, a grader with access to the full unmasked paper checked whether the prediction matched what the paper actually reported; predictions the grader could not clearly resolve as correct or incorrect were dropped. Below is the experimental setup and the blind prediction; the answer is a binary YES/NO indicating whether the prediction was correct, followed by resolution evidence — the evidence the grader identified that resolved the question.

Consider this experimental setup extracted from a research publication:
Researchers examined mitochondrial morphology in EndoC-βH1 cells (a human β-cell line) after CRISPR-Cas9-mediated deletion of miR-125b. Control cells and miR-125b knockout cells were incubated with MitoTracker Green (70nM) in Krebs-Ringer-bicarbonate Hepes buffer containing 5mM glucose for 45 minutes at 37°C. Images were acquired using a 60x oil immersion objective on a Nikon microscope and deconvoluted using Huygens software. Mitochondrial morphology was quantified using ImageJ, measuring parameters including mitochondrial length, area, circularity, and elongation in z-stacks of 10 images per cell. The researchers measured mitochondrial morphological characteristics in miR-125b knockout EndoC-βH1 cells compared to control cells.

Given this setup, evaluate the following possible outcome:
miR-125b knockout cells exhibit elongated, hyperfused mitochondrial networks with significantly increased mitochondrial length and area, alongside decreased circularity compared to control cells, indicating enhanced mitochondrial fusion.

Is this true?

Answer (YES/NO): NO